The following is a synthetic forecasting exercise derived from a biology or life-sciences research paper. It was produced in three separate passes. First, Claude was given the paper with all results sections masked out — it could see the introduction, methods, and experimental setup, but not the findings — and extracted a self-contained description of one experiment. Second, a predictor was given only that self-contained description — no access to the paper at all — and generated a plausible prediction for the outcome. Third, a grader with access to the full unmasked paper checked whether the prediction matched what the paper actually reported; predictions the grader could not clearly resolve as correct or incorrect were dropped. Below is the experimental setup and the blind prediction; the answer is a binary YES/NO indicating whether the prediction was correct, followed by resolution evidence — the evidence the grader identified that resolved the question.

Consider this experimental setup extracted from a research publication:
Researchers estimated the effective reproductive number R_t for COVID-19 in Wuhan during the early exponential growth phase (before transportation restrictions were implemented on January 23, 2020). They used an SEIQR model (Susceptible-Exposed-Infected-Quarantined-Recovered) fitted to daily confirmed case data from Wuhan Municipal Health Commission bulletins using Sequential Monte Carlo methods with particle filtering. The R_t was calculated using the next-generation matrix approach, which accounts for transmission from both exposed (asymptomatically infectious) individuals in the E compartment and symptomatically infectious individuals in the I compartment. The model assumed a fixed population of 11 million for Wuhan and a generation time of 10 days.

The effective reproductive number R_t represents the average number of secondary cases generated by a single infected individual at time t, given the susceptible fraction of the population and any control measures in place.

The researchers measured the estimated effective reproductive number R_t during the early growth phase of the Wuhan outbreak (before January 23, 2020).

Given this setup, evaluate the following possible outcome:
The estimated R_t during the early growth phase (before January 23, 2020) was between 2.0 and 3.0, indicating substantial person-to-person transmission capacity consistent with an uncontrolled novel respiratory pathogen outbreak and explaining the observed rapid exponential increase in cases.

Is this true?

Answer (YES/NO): NO